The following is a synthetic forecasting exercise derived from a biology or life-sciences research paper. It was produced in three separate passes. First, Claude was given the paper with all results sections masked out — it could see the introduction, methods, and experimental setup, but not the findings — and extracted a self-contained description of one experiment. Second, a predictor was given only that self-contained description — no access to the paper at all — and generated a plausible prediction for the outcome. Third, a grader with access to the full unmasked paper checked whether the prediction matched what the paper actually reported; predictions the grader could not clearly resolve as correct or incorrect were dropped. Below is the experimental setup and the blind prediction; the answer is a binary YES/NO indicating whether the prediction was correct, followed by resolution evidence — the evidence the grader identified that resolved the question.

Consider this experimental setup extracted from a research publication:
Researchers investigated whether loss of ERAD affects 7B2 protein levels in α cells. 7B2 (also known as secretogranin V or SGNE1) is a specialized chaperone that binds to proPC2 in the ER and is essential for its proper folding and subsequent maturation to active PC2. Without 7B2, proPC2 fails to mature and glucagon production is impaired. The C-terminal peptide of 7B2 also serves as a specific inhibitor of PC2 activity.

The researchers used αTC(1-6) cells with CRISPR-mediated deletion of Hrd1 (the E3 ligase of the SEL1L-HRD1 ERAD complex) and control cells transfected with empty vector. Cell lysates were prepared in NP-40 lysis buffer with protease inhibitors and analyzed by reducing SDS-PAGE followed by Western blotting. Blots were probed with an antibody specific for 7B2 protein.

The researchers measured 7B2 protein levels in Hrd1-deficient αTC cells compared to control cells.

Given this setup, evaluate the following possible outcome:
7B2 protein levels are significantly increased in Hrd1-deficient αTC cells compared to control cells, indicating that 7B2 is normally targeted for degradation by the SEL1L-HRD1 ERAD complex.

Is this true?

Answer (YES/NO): NO